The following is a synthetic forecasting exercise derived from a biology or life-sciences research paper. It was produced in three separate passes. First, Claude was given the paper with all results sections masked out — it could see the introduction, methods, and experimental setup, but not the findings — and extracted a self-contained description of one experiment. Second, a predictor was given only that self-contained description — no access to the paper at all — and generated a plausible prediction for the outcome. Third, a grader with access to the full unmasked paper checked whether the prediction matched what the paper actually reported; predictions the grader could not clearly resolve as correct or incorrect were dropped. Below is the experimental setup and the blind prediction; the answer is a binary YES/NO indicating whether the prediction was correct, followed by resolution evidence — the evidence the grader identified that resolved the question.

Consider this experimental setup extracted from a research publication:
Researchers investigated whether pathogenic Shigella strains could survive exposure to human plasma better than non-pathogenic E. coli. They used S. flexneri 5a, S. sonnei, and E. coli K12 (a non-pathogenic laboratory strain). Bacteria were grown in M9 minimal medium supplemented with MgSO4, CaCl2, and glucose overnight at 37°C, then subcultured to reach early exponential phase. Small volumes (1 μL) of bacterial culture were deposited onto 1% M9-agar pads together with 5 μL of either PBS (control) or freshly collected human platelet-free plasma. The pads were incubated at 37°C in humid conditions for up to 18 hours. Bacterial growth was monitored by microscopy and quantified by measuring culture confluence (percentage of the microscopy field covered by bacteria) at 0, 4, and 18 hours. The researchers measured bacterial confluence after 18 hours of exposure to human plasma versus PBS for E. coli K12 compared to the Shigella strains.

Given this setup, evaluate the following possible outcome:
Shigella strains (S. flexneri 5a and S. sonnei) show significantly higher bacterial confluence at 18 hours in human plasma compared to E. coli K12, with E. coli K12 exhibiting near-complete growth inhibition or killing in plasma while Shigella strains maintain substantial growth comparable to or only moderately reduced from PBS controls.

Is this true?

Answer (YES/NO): YES